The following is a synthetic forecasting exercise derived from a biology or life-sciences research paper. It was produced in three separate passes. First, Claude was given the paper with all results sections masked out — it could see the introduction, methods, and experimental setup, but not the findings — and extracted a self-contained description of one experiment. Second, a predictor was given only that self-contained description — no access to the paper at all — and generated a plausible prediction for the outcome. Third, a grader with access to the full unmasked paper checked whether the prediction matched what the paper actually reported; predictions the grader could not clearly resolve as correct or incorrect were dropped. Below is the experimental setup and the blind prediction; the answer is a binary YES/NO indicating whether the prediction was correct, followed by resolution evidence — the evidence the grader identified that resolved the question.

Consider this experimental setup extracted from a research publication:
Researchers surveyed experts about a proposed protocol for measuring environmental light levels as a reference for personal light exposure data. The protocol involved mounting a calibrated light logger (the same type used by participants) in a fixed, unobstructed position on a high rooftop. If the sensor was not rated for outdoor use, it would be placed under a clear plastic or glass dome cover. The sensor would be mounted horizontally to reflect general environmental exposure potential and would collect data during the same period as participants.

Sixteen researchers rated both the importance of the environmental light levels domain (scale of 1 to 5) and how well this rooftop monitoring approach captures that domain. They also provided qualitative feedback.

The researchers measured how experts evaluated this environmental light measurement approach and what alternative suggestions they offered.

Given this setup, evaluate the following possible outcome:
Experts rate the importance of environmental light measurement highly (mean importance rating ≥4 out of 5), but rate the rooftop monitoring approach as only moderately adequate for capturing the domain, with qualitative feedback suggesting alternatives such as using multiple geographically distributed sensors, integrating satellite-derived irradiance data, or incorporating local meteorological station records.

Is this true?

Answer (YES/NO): NO